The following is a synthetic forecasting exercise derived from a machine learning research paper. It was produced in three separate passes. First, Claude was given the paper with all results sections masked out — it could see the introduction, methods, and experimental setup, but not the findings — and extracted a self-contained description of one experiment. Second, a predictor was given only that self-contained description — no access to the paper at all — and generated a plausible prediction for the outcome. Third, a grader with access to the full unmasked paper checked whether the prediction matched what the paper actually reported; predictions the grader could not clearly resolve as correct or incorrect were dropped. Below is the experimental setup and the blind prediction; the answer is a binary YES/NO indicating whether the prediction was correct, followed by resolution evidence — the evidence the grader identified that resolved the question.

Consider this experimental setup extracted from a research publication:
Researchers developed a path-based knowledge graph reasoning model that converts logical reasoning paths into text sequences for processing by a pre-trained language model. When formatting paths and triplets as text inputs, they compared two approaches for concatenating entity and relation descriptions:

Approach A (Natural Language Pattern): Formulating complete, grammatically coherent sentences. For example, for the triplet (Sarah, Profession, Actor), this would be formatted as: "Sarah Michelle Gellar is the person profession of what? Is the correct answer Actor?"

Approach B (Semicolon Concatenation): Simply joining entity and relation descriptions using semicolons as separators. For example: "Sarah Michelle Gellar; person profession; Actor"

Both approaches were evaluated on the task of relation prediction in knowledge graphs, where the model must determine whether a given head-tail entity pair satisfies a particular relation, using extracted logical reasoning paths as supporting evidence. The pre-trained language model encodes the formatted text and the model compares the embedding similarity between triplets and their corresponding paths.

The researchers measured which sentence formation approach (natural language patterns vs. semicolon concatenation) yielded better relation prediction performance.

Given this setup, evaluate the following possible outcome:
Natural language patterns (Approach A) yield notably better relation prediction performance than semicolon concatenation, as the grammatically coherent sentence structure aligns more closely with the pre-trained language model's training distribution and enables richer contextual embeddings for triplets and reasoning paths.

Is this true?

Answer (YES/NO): NO